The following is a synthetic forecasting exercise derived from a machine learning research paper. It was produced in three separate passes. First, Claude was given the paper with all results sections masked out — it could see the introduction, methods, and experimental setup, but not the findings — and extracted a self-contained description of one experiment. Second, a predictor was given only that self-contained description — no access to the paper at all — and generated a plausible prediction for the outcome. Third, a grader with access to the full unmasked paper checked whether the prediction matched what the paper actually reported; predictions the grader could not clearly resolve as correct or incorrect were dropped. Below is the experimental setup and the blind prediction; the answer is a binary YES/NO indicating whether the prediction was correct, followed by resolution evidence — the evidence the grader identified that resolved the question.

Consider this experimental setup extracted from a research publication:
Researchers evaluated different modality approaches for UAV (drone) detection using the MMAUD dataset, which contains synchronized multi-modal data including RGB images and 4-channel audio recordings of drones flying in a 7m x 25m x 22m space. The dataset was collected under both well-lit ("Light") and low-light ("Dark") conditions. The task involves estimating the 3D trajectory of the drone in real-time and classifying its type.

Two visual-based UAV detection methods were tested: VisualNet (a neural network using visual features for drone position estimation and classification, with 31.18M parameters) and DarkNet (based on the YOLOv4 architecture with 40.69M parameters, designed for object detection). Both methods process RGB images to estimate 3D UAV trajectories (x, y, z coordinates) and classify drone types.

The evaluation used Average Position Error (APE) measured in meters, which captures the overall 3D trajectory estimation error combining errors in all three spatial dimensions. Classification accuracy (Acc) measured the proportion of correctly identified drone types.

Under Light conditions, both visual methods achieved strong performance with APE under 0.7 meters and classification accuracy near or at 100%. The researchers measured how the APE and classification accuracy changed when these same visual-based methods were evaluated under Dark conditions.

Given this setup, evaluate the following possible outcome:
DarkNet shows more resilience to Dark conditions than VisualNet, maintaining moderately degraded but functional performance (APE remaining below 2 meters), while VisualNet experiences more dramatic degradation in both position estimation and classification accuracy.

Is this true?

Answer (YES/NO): NO